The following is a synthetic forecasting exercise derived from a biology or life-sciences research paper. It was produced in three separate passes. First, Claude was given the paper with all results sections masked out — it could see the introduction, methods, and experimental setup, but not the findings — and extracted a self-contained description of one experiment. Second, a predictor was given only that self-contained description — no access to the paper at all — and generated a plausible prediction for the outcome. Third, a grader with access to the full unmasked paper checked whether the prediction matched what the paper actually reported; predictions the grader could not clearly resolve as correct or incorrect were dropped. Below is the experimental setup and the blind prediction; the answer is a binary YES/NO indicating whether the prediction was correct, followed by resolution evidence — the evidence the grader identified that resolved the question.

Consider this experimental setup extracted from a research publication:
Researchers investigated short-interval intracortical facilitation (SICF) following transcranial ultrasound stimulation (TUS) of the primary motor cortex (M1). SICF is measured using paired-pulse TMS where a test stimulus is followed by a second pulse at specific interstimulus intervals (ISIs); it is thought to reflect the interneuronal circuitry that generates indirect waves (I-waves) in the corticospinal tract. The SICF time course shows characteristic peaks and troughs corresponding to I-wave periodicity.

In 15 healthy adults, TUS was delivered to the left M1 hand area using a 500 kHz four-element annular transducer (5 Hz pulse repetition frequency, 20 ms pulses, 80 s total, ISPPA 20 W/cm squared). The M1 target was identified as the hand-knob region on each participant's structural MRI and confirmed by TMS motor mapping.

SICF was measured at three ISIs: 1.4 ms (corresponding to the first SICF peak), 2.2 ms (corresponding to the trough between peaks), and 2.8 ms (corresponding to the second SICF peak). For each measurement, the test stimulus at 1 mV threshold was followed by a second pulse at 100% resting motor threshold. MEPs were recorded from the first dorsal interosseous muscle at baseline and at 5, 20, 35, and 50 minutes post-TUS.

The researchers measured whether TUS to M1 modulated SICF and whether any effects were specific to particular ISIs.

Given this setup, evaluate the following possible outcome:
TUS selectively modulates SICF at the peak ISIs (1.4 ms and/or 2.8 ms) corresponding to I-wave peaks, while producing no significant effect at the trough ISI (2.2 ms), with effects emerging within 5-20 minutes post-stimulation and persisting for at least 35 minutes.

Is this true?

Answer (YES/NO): NO